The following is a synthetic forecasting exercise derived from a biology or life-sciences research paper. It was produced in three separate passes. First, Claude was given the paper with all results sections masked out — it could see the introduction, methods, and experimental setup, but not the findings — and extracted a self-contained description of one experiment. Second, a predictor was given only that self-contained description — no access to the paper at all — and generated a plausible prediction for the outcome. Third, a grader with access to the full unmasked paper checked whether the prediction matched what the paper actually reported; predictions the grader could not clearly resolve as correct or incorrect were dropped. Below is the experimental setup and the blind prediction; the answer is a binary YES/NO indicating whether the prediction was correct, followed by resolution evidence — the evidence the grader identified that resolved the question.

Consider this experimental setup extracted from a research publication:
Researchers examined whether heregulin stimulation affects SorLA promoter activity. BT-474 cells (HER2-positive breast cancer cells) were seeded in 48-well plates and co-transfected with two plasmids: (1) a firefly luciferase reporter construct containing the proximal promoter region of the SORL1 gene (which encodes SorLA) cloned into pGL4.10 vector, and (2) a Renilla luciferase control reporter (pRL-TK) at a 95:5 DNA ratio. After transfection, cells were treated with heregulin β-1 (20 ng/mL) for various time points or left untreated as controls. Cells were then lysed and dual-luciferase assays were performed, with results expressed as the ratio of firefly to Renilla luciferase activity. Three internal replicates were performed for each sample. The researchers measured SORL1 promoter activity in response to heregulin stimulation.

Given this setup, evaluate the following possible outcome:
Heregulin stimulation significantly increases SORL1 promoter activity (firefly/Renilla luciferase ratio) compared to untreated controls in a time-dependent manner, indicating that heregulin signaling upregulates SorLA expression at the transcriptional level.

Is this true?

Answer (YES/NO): NO